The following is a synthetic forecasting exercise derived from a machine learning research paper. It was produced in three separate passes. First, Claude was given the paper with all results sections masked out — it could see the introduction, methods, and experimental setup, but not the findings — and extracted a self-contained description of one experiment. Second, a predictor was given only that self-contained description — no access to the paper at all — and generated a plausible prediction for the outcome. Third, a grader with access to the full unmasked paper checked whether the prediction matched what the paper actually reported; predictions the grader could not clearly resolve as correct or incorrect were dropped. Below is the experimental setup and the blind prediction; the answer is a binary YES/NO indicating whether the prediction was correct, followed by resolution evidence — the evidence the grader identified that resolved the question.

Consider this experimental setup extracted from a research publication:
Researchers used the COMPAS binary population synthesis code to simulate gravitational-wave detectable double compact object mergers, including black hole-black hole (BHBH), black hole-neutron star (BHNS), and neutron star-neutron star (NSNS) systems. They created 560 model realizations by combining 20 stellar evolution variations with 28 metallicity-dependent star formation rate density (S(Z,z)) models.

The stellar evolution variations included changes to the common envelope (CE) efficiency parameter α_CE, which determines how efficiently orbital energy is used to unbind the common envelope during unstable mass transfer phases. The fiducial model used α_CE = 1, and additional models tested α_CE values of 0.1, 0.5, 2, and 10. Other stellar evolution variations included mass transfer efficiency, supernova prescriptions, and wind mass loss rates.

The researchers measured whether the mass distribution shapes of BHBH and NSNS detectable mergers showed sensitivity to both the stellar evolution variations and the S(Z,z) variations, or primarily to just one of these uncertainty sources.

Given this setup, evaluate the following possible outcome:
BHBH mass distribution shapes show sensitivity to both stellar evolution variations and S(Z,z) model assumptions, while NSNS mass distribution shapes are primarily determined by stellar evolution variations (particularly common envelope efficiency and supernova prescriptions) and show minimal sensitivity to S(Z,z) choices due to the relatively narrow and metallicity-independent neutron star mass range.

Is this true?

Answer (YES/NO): NO